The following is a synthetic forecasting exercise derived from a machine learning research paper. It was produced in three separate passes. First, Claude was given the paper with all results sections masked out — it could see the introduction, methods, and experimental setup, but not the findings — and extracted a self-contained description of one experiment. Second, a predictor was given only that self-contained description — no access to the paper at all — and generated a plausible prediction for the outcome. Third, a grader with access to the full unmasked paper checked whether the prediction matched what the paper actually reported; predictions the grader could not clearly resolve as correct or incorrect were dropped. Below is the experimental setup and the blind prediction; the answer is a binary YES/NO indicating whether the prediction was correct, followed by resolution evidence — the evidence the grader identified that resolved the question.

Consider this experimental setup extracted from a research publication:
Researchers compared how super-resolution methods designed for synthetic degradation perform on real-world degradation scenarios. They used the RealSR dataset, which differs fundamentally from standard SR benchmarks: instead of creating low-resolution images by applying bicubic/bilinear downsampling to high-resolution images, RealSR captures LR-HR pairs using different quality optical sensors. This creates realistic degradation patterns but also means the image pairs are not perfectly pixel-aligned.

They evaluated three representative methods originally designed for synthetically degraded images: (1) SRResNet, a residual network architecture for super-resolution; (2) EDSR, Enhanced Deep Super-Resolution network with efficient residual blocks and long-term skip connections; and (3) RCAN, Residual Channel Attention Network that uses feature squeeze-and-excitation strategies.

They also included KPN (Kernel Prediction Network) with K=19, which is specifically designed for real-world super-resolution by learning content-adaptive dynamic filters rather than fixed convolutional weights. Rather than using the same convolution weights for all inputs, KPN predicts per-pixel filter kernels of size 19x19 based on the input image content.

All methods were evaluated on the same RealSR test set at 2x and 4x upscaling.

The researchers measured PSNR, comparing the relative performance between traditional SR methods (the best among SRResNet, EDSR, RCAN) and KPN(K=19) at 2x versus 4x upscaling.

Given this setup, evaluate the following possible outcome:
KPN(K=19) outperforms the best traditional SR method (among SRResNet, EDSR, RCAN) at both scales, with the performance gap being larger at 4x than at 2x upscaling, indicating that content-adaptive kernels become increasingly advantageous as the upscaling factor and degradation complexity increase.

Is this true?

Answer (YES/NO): NO